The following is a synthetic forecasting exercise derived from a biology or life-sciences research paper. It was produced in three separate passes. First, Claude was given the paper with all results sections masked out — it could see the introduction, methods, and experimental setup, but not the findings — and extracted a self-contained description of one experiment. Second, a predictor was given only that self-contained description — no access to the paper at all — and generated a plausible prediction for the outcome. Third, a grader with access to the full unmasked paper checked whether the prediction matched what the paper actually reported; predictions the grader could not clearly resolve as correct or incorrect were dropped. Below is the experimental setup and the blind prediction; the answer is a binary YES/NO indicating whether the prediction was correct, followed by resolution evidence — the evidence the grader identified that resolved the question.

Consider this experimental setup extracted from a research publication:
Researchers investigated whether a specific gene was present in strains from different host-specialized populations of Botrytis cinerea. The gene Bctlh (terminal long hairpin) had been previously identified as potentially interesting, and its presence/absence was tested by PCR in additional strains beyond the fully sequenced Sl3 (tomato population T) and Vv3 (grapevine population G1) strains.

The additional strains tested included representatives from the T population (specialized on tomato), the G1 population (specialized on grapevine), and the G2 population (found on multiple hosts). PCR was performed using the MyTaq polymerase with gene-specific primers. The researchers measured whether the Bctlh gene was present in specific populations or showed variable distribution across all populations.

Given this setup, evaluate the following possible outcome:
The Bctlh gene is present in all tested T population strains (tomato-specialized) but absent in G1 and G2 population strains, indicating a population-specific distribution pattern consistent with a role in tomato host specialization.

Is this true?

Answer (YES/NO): NO